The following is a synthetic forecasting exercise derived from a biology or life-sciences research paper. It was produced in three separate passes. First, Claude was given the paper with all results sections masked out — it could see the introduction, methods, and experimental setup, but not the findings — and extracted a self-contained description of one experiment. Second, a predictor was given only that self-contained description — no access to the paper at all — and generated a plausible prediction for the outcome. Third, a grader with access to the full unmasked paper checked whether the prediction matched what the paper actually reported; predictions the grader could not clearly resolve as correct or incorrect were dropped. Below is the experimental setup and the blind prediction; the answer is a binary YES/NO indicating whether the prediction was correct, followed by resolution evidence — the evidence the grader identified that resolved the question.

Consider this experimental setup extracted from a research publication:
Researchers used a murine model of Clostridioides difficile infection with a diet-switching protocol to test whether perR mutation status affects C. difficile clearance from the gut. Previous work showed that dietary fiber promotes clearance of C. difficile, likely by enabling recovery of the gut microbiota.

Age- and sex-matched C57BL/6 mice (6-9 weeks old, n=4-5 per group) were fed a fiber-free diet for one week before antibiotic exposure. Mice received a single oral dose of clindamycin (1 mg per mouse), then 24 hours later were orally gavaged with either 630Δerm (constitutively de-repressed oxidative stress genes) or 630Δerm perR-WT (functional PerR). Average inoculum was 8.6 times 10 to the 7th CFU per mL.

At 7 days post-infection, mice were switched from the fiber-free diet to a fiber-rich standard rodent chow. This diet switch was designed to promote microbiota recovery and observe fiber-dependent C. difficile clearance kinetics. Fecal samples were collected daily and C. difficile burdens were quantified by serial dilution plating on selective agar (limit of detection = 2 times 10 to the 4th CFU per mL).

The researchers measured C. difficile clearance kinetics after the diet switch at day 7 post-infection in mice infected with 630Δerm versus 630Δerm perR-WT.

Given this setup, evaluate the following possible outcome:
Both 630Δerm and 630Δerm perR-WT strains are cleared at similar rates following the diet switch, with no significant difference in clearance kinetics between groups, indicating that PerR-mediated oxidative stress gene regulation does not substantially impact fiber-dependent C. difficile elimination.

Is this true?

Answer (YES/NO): YES